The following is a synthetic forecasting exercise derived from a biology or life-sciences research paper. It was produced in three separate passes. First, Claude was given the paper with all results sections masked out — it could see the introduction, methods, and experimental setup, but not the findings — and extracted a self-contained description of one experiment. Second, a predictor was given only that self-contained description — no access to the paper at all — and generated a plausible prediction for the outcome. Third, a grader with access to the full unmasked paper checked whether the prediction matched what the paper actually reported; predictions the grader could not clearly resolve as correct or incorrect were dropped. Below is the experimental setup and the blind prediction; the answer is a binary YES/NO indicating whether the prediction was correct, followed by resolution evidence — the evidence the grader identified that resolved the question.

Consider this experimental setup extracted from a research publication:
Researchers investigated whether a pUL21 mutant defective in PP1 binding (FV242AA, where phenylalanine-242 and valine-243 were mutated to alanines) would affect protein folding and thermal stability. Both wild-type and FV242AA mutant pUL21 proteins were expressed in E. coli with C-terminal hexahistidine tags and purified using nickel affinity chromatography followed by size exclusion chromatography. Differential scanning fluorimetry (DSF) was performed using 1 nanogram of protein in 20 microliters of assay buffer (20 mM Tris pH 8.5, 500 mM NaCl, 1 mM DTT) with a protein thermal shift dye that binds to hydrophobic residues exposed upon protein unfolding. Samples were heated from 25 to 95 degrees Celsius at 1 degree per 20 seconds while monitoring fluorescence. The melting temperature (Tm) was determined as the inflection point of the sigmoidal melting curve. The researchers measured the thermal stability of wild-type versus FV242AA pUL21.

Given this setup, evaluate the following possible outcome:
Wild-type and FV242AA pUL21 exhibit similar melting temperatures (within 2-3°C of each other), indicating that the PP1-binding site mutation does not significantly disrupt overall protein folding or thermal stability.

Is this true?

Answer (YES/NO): YES